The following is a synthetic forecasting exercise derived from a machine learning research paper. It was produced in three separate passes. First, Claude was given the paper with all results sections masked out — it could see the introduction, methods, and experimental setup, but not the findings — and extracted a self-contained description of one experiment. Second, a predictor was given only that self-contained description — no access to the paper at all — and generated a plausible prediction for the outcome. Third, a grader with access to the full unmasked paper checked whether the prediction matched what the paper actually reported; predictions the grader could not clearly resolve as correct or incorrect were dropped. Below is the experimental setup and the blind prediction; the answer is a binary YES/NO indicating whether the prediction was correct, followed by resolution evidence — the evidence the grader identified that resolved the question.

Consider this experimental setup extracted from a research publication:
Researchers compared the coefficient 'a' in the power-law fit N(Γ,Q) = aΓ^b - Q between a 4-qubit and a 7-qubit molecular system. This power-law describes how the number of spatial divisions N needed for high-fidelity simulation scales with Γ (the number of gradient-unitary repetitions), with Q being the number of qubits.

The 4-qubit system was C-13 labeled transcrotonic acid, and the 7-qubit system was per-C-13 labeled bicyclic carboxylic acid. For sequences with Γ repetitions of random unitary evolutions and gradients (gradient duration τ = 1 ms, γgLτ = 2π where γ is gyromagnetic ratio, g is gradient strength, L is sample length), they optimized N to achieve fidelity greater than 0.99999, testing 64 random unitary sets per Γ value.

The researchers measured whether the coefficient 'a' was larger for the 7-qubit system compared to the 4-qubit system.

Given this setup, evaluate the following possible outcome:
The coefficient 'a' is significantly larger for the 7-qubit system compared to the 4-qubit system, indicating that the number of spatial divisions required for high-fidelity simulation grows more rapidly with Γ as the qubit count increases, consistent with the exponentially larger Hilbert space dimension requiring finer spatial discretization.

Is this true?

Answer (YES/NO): YES